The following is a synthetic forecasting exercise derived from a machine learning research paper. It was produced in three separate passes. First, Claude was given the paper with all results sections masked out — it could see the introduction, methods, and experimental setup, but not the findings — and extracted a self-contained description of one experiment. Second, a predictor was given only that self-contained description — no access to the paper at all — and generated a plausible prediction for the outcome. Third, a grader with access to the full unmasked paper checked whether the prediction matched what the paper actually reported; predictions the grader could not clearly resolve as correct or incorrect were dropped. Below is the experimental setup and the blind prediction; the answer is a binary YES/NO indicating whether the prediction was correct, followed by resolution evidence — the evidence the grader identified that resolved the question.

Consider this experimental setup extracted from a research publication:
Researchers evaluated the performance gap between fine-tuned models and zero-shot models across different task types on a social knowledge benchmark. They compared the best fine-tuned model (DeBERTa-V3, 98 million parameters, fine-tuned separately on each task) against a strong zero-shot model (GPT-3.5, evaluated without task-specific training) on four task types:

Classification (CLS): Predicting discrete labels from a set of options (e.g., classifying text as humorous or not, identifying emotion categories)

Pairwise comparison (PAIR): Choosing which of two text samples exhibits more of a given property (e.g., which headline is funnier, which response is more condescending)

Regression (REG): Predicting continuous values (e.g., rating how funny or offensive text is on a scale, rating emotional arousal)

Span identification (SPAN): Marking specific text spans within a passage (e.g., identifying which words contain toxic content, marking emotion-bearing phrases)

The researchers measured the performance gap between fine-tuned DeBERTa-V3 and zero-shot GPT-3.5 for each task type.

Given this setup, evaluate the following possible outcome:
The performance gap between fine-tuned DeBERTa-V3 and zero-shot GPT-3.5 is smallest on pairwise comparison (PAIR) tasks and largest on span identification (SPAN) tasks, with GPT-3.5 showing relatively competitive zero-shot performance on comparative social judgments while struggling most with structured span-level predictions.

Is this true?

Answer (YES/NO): NO